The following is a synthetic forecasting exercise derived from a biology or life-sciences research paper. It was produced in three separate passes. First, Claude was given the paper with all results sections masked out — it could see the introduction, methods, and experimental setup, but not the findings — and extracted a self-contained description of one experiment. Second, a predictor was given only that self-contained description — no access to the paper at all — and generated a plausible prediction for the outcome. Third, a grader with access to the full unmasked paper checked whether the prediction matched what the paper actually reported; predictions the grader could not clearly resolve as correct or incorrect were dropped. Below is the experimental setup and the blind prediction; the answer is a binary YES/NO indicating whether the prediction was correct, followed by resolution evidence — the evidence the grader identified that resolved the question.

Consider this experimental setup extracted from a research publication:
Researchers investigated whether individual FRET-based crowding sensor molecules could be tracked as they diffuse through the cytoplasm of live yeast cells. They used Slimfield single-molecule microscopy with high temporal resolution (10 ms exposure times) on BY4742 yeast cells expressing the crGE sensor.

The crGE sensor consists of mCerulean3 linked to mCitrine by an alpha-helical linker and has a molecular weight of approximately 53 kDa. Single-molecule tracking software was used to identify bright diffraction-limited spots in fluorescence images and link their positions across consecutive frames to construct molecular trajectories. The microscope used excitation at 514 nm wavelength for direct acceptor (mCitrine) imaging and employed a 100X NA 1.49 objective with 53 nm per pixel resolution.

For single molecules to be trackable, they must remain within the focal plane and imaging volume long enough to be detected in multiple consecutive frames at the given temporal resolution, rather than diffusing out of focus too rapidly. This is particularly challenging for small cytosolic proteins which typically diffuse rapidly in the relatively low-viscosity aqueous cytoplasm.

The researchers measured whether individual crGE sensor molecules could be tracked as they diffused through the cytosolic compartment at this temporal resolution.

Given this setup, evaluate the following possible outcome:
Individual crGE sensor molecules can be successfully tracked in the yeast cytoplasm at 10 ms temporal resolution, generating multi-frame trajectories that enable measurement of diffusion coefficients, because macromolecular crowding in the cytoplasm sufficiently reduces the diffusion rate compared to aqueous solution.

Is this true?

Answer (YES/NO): NO